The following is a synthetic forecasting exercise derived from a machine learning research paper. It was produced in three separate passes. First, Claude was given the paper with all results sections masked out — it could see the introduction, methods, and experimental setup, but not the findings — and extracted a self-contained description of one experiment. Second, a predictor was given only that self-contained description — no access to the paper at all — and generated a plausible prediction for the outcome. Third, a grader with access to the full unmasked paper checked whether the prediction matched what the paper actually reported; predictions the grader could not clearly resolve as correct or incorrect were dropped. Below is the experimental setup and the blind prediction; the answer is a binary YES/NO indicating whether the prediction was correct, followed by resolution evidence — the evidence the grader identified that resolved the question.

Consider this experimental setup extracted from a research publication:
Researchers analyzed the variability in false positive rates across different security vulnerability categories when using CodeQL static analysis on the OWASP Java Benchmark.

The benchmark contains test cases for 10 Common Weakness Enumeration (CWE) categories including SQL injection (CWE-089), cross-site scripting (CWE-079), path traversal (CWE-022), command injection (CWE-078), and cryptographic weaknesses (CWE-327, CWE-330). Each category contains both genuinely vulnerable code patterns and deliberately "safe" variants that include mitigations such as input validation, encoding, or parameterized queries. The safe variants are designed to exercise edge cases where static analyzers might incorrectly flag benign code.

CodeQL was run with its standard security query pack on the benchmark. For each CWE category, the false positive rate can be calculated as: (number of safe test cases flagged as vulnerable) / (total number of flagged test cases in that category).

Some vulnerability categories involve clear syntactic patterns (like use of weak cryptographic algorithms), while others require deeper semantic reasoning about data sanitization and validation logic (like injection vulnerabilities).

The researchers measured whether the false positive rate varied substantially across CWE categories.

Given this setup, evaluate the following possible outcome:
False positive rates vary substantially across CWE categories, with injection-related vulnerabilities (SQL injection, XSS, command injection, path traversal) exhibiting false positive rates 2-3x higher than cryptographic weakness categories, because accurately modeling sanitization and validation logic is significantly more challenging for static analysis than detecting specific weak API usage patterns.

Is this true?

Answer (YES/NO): NO